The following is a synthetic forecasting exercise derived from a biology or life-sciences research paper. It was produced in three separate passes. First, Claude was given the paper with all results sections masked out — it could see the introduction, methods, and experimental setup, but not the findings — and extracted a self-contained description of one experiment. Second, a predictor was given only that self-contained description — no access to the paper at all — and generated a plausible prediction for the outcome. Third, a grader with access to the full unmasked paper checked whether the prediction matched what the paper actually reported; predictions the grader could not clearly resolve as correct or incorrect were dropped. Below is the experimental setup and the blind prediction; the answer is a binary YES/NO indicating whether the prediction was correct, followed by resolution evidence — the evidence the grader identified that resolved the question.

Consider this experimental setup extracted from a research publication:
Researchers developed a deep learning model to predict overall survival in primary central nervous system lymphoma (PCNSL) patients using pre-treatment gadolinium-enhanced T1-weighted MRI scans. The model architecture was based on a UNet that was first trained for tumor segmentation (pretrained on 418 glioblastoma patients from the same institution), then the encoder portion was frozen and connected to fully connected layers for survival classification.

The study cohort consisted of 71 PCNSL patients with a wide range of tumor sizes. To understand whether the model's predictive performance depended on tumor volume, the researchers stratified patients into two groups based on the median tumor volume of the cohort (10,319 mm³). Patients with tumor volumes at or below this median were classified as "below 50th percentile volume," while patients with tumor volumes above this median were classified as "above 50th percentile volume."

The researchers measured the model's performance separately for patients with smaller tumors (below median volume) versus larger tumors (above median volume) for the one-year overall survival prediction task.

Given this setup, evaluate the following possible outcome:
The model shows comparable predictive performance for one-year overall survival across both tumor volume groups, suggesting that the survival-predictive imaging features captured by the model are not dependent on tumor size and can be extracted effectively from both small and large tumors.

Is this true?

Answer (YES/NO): NO